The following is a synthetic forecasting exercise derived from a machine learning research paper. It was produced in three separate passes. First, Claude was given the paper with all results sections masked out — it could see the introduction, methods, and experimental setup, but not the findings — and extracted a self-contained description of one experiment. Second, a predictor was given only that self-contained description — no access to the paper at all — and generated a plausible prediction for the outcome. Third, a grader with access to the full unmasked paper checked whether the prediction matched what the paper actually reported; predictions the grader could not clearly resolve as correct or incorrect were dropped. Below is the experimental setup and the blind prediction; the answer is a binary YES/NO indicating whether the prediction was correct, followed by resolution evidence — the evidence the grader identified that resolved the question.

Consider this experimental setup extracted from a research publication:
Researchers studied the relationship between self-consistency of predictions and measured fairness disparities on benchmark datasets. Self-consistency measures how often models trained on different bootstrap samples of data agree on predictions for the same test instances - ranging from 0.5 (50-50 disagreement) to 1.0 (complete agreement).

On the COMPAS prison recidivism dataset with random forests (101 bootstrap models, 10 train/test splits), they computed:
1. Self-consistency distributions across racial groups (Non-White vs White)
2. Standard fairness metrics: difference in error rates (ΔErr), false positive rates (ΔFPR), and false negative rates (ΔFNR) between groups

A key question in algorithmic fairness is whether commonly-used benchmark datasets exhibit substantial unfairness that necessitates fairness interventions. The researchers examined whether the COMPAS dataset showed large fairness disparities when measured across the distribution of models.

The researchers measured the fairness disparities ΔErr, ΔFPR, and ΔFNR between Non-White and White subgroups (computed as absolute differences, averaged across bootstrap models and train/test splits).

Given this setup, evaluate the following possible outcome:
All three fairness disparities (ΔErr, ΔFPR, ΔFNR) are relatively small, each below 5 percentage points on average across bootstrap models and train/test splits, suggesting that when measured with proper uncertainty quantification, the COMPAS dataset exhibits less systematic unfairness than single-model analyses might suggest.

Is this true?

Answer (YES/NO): YES